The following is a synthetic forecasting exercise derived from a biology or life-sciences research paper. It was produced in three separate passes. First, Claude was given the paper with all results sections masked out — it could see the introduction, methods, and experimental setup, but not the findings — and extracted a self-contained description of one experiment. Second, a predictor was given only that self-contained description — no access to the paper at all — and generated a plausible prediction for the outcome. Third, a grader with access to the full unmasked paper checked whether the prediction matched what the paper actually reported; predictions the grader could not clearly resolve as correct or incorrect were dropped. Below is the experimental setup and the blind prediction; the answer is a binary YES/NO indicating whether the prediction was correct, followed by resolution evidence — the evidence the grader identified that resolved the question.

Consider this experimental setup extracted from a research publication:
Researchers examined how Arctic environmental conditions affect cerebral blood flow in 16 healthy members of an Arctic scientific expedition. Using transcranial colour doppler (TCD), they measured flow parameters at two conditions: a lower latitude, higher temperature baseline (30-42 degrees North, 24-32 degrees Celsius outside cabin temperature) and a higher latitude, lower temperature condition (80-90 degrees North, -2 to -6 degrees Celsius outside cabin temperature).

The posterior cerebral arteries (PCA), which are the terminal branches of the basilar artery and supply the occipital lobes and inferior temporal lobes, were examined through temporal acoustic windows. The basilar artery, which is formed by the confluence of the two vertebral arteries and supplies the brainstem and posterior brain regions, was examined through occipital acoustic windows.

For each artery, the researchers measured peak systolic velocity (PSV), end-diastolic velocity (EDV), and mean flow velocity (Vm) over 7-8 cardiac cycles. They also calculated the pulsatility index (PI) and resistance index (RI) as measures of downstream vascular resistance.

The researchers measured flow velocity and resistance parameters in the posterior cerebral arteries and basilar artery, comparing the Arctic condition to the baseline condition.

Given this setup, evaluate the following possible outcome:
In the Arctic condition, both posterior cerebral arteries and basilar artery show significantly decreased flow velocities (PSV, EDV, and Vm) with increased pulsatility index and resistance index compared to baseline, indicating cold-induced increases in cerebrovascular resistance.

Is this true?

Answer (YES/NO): NO